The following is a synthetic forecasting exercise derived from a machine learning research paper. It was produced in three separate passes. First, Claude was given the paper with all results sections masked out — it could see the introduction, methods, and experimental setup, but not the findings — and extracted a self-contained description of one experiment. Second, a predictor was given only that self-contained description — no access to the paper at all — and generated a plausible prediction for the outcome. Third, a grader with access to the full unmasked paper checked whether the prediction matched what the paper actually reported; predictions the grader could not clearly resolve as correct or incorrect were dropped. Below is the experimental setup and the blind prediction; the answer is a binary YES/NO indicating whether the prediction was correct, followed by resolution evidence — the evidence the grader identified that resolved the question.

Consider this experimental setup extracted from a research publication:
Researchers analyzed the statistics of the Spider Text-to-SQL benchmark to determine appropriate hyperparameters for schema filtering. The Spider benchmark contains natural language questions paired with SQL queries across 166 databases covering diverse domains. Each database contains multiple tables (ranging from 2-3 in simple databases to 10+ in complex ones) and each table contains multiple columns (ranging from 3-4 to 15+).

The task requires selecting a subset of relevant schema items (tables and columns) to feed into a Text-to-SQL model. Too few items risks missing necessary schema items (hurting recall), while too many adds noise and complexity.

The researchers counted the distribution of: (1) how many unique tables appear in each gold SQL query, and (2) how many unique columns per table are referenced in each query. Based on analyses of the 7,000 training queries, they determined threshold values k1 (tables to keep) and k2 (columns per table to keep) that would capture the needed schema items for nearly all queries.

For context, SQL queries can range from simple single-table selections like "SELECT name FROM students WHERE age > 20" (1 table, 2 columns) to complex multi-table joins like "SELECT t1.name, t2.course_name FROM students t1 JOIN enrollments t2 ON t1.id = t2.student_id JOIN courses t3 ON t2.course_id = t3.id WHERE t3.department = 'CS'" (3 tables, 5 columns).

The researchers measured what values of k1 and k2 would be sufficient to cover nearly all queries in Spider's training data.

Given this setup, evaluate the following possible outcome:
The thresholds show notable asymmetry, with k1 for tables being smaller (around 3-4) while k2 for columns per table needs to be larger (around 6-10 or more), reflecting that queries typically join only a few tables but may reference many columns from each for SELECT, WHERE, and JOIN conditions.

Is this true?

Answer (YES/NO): NO